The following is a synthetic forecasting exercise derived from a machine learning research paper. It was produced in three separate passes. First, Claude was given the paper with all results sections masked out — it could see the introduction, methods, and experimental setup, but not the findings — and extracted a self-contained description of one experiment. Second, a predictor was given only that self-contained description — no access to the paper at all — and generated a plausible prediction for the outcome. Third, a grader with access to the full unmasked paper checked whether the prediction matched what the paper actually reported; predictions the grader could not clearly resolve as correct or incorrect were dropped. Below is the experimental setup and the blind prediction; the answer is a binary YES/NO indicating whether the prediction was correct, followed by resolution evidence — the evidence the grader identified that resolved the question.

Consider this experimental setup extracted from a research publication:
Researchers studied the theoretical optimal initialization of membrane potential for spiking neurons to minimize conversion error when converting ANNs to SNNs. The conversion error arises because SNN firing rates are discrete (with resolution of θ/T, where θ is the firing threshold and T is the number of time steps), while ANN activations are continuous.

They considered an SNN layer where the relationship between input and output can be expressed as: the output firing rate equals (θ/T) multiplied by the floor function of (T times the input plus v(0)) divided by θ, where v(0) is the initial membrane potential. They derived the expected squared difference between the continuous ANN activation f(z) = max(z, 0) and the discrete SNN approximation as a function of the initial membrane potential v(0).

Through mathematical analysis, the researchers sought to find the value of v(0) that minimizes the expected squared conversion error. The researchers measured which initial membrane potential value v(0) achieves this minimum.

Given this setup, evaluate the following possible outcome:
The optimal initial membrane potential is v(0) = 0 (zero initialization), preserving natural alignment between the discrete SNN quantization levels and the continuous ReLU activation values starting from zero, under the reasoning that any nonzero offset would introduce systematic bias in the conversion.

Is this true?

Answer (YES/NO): NO